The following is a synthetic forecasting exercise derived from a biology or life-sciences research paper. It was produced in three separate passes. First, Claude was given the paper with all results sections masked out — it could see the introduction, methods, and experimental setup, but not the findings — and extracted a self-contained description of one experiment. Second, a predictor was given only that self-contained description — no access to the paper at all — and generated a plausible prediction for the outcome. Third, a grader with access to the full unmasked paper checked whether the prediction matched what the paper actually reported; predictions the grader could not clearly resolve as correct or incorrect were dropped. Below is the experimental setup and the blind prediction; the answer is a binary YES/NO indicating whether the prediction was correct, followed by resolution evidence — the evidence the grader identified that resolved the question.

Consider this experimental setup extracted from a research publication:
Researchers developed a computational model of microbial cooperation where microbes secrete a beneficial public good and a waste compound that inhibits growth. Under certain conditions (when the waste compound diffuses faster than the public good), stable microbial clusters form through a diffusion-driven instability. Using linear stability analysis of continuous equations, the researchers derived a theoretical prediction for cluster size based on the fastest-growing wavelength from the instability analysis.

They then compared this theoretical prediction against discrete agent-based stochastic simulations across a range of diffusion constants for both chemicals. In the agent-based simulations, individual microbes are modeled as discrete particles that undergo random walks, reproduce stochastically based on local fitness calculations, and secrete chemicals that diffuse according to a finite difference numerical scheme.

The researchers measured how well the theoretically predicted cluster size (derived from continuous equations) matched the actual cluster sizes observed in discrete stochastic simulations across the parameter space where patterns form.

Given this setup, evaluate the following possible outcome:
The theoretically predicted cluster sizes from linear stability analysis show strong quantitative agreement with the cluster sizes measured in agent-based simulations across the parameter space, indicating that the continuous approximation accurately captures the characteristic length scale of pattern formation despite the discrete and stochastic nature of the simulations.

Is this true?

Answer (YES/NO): YES